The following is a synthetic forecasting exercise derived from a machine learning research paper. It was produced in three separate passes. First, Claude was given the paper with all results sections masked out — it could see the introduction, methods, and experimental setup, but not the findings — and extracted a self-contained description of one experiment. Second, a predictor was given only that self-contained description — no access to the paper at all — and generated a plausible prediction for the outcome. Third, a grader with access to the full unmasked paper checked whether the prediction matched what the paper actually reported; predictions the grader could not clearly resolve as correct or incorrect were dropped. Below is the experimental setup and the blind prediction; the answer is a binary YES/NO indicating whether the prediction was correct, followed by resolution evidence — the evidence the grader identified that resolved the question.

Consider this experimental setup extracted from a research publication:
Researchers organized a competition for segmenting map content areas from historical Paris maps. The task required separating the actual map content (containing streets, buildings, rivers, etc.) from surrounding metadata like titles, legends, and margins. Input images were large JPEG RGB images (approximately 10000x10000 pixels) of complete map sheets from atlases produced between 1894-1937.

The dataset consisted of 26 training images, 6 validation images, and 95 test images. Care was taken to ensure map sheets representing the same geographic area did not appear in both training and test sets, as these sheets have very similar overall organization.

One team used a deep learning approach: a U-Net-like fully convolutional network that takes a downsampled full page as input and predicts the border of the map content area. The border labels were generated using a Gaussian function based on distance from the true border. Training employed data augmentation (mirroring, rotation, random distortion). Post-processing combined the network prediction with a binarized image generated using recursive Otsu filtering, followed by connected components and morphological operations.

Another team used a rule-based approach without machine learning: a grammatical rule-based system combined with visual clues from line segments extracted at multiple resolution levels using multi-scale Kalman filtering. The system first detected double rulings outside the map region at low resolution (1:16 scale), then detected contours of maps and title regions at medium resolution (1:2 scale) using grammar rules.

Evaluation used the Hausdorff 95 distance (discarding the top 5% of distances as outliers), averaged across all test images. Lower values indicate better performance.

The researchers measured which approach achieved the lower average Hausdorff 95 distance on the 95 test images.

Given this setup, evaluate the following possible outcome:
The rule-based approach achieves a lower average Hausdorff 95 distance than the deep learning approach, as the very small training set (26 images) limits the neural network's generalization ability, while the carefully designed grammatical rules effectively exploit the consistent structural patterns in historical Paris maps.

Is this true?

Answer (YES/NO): NO